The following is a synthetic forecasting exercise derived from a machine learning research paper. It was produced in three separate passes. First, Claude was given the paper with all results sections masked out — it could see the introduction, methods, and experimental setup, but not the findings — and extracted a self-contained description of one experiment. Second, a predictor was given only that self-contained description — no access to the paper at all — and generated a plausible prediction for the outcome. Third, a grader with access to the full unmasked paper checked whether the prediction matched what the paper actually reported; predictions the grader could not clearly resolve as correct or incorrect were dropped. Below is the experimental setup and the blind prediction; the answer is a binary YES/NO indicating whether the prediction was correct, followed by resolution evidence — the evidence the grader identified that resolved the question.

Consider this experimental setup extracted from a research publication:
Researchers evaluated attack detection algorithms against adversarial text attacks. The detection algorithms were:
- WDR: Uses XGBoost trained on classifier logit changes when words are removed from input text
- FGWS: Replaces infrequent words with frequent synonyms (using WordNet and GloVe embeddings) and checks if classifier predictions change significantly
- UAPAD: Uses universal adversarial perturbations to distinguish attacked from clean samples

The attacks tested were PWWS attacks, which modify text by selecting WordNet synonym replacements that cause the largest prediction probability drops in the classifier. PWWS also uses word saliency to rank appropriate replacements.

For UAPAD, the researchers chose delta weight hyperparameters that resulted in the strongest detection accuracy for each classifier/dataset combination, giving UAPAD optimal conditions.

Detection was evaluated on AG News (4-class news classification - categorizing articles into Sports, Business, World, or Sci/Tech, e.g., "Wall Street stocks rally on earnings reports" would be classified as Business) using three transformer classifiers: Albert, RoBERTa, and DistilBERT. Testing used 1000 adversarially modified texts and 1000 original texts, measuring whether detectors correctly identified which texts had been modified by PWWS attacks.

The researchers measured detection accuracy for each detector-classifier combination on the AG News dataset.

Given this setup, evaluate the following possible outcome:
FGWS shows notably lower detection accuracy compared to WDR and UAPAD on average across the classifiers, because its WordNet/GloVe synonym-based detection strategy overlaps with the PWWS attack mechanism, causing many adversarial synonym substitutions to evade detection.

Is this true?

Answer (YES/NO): NO